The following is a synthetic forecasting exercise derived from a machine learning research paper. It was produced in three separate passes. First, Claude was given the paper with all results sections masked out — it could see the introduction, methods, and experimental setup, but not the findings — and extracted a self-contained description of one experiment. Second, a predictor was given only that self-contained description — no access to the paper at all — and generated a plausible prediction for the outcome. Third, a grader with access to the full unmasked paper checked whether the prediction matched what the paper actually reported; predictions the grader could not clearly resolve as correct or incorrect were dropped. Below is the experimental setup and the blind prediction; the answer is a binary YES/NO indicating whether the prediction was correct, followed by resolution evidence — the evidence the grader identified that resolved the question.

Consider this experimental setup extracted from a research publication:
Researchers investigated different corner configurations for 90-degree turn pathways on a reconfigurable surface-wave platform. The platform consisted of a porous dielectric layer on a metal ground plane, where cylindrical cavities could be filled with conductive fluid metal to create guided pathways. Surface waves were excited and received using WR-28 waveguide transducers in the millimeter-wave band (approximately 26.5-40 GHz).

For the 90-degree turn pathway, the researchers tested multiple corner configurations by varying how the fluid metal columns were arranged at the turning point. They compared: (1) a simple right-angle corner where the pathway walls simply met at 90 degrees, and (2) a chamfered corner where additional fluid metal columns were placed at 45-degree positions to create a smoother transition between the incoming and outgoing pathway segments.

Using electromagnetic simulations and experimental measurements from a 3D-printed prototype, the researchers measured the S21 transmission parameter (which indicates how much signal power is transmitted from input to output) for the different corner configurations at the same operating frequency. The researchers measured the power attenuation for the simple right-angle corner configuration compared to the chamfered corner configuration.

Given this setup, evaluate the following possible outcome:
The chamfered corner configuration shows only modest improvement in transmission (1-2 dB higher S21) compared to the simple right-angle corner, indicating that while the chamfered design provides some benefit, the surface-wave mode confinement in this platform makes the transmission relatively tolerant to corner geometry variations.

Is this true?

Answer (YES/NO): NO